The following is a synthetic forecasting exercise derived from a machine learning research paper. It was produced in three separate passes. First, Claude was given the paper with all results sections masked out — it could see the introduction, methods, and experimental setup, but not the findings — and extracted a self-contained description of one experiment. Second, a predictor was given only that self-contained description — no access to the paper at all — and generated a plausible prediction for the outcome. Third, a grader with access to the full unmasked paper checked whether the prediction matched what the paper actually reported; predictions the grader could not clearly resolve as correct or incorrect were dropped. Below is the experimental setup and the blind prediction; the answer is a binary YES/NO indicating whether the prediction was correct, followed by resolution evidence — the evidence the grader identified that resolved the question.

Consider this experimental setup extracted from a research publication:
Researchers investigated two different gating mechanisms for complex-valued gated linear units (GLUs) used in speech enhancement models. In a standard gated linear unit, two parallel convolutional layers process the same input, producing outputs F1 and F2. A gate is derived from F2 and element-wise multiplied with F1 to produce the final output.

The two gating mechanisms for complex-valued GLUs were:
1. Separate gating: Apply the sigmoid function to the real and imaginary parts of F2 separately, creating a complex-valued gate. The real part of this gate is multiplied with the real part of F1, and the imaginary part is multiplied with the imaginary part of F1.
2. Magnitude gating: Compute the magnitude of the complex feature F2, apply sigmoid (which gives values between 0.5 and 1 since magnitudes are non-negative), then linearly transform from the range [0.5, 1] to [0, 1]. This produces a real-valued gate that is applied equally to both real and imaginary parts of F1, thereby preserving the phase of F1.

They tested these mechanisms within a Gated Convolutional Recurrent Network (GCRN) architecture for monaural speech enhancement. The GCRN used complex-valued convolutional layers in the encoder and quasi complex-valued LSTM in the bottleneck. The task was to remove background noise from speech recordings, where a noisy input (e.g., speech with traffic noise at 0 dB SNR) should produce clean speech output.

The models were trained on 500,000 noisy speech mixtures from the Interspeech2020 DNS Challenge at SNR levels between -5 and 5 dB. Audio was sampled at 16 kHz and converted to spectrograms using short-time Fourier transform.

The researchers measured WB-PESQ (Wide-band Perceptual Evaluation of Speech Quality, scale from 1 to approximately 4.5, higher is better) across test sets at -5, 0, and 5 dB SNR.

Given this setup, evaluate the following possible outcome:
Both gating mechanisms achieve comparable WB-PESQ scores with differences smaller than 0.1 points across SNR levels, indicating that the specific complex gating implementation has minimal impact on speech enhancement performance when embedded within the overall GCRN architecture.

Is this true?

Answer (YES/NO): YES